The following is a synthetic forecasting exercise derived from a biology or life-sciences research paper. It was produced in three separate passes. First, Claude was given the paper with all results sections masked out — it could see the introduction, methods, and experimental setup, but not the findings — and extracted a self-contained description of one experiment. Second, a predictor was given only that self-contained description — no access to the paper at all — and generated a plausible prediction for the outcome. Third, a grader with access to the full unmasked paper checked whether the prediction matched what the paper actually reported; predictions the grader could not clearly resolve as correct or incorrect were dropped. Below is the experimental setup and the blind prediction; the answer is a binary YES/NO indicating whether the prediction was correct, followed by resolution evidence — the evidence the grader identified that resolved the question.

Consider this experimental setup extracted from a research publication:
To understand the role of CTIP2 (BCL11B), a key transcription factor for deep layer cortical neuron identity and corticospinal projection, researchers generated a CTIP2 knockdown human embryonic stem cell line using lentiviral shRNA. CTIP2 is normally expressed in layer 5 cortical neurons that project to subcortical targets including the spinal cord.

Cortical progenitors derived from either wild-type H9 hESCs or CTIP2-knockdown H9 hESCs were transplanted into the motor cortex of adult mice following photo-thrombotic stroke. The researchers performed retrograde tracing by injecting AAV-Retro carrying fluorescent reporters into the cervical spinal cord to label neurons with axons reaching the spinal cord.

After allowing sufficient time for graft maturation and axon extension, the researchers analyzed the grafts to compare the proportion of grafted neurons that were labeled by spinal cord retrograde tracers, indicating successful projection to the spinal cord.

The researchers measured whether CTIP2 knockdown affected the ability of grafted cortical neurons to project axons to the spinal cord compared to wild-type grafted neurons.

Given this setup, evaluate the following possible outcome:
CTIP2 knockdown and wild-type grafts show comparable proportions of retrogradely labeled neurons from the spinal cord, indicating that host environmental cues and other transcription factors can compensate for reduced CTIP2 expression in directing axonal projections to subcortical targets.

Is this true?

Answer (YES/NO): NO